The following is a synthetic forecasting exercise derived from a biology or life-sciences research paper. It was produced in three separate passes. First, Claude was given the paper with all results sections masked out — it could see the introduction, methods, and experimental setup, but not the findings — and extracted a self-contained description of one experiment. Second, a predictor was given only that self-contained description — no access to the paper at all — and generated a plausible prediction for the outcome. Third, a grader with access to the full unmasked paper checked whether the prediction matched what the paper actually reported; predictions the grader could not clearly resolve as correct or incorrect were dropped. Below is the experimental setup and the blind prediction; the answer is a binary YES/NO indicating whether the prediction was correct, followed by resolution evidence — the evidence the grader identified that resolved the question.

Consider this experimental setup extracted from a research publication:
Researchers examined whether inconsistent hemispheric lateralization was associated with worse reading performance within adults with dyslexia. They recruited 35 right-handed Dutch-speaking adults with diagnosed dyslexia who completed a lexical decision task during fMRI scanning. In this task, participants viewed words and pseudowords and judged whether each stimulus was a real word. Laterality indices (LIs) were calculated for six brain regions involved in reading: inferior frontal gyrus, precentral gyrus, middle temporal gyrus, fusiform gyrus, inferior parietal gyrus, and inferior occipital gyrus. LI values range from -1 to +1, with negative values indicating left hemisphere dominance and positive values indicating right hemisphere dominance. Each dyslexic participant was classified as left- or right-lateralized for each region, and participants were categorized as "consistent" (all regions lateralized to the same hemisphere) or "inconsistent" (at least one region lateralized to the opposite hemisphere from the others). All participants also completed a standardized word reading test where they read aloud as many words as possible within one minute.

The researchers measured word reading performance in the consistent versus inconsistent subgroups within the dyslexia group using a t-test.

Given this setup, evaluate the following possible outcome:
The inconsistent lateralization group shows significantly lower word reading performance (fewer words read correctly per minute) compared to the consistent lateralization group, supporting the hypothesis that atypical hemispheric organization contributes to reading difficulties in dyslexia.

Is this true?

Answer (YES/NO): YES